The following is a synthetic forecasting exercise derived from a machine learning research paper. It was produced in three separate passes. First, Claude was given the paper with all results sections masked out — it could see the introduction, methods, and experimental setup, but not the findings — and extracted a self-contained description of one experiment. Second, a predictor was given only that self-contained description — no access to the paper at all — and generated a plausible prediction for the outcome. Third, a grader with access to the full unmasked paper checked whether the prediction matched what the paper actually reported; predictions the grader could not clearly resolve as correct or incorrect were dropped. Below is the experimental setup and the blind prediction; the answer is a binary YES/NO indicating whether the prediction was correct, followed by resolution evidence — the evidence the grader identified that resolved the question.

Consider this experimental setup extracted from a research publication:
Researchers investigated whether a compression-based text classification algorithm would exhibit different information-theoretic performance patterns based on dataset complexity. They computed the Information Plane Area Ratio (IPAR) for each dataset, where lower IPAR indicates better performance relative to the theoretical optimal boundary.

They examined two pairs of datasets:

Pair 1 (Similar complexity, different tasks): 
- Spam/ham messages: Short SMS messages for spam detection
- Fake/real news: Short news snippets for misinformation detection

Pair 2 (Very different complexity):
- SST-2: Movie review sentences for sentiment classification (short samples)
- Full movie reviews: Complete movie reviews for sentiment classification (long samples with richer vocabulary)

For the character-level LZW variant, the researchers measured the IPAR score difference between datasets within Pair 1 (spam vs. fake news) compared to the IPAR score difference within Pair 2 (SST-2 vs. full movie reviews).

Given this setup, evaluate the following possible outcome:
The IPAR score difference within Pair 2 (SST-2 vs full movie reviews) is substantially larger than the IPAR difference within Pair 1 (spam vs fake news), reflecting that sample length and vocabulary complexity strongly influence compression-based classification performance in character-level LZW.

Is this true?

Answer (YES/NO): YES